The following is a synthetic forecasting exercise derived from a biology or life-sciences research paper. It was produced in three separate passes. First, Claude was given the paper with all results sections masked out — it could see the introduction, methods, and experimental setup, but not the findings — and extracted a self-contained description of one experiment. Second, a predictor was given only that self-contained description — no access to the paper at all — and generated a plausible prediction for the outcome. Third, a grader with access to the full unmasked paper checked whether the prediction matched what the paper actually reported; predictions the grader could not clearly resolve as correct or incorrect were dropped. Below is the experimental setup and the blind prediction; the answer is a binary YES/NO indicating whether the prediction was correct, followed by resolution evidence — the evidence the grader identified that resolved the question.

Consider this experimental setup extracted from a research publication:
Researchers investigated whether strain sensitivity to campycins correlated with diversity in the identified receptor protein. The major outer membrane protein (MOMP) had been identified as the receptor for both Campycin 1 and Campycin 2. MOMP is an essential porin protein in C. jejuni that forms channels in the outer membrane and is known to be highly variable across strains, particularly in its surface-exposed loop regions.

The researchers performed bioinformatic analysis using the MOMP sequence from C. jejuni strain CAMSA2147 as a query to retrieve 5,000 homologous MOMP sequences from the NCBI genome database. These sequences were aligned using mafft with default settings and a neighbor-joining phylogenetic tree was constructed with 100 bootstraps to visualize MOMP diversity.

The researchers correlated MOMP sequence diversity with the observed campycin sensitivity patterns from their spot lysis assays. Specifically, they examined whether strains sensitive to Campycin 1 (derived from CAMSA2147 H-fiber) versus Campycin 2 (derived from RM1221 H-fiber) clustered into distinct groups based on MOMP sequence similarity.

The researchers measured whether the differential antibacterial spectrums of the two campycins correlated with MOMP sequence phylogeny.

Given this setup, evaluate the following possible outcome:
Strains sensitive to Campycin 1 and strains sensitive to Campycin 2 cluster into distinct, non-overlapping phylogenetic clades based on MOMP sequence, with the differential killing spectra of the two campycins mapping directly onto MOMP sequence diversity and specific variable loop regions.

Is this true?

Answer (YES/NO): YES